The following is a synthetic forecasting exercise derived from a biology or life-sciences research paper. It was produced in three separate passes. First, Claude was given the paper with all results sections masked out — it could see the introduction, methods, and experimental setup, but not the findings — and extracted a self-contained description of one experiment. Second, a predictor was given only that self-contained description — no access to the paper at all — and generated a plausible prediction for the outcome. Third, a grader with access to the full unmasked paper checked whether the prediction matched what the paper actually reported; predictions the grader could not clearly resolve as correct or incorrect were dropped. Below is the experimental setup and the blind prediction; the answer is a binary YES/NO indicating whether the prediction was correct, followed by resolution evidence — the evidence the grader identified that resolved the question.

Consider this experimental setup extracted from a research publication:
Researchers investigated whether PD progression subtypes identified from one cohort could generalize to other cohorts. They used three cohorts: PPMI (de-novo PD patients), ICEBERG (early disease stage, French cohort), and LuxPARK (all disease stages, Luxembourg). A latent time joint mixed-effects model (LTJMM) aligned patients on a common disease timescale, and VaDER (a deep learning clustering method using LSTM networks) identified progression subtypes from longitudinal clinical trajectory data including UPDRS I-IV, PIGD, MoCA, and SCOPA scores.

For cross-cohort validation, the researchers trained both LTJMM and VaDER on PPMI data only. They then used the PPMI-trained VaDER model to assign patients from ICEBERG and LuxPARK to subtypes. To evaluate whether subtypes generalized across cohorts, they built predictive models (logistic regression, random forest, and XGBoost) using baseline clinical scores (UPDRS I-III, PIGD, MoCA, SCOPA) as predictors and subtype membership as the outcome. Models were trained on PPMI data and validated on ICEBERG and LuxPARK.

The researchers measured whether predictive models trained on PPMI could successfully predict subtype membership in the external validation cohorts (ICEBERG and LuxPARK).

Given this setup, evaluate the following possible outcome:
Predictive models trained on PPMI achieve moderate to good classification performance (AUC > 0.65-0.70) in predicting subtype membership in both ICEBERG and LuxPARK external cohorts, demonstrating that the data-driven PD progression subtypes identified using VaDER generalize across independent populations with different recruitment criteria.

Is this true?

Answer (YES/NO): NO